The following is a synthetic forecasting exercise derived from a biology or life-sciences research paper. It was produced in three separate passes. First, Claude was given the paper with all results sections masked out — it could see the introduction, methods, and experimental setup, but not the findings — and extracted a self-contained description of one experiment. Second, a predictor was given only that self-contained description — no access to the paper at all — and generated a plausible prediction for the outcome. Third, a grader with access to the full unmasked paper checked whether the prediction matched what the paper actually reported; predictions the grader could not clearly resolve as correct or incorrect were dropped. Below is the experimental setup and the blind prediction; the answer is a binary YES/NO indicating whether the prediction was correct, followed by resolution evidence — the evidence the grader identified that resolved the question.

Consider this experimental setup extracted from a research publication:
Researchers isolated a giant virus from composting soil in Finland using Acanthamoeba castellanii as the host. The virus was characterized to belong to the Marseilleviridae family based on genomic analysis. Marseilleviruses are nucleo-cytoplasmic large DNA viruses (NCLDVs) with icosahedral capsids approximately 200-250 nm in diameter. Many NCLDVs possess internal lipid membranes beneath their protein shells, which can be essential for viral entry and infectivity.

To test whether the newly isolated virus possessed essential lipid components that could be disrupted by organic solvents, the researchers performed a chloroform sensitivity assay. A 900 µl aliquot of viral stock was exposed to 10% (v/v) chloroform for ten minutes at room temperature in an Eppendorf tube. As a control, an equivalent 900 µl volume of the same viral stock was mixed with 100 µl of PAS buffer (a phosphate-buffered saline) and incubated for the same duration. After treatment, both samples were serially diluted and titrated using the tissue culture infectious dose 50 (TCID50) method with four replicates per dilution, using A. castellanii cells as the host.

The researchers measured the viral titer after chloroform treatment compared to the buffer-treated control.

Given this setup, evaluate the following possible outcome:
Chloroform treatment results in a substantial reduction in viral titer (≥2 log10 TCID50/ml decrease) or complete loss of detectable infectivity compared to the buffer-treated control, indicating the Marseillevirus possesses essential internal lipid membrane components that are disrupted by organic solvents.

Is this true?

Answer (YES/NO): YES